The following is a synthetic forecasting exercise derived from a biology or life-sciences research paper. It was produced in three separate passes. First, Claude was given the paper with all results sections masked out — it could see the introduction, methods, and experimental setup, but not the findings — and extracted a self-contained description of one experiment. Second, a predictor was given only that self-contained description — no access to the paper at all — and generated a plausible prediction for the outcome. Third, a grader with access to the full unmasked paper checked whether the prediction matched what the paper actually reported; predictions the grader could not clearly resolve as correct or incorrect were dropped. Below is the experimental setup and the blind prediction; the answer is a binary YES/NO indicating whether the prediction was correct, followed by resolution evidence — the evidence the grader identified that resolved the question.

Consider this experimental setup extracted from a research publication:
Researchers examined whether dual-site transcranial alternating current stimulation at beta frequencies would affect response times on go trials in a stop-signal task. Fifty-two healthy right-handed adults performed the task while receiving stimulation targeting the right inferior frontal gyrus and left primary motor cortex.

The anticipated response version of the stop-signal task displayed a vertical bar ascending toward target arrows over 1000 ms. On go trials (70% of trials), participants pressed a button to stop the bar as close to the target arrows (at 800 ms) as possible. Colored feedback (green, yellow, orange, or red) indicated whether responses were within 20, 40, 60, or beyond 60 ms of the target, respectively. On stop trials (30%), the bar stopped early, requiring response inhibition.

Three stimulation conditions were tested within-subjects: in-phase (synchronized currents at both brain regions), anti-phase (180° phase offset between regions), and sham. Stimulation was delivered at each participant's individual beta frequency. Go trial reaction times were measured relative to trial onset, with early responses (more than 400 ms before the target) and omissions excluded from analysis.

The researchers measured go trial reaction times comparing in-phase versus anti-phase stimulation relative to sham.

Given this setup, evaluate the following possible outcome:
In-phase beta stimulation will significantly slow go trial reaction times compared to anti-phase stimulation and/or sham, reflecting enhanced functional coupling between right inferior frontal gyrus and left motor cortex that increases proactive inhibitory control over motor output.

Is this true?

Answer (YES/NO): NO